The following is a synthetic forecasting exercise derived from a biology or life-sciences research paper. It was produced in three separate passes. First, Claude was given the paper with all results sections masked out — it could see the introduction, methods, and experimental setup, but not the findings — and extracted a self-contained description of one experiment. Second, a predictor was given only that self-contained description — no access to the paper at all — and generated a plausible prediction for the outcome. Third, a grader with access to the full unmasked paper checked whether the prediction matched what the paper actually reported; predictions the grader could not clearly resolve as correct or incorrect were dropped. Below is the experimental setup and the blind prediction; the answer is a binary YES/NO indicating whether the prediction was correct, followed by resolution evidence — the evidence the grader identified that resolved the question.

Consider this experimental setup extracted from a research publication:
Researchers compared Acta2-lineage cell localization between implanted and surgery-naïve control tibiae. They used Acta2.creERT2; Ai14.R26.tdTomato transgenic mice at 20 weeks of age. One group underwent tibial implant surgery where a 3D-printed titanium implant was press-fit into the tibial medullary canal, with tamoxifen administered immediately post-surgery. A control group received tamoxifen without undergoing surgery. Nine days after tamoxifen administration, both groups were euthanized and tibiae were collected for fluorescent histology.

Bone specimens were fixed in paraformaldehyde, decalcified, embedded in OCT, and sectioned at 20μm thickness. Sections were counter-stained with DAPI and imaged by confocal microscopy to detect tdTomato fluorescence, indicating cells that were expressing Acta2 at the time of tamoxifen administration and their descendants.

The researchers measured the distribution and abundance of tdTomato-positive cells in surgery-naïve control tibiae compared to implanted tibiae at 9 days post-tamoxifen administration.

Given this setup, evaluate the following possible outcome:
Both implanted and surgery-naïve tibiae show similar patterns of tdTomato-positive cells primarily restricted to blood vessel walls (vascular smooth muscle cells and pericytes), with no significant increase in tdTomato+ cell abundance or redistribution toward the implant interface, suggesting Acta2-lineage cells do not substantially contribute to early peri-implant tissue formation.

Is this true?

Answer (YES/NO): NO